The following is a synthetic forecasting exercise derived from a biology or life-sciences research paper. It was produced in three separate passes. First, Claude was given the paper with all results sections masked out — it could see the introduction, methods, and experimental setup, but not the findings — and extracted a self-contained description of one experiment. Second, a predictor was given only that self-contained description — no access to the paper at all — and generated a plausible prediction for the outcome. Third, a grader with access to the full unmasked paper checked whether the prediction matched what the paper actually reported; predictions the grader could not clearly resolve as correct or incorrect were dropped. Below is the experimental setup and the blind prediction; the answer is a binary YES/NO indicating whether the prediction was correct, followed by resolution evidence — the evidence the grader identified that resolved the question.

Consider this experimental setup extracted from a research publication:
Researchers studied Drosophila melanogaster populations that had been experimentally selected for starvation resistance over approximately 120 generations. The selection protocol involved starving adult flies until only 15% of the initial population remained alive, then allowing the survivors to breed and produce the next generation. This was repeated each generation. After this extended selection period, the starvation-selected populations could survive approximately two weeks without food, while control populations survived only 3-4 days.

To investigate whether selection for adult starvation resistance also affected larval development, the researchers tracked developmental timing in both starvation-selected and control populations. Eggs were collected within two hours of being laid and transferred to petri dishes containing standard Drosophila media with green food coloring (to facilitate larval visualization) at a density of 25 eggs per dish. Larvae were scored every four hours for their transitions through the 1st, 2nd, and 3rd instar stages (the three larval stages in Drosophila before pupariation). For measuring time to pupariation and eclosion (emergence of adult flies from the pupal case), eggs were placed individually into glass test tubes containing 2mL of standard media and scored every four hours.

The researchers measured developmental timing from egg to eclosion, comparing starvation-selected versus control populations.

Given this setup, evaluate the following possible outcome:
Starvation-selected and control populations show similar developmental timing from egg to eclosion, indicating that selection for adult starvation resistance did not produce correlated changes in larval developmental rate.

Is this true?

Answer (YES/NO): NO